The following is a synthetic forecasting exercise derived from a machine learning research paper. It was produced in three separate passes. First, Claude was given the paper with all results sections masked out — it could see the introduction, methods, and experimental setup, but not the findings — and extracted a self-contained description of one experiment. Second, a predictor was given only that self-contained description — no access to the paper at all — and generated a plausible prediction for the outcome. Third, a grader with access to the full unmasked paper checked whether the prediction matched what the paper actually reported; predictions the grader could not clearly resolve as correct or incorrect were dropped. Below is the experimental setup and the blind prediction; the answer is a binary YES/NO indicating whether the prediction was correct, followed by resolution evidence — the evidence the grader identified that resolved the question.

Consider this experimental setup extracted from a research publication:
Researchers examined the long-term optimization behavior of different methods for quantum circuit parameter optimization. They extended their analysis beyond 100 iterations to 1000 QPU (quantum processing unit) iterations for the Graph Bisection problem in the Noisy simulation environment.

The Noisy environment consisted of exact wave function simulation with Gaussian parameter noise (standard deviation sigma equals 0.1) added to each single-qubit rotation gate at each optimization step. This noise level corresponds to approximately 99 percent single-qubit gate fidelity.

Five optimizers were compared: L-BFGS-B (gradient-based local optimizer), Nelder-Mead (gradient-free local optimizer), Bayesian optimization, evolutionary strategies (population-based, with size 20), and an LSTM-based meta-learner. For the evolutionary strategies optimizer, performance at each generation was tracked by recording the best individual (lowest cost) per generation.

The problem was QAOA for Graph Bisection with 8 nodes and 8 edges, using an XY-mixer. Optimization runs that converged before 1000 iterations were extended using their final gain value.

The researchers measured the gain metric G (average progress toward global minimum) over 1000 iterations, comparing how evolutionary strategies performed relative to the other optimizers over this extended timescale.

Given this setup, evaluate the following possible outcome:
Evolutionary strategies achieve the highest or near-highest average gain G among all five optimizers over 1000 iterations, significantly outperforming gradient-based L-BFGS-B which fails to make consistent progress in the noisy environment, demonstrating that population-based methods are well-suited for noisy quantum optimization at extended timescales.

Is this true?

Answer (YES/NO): YES